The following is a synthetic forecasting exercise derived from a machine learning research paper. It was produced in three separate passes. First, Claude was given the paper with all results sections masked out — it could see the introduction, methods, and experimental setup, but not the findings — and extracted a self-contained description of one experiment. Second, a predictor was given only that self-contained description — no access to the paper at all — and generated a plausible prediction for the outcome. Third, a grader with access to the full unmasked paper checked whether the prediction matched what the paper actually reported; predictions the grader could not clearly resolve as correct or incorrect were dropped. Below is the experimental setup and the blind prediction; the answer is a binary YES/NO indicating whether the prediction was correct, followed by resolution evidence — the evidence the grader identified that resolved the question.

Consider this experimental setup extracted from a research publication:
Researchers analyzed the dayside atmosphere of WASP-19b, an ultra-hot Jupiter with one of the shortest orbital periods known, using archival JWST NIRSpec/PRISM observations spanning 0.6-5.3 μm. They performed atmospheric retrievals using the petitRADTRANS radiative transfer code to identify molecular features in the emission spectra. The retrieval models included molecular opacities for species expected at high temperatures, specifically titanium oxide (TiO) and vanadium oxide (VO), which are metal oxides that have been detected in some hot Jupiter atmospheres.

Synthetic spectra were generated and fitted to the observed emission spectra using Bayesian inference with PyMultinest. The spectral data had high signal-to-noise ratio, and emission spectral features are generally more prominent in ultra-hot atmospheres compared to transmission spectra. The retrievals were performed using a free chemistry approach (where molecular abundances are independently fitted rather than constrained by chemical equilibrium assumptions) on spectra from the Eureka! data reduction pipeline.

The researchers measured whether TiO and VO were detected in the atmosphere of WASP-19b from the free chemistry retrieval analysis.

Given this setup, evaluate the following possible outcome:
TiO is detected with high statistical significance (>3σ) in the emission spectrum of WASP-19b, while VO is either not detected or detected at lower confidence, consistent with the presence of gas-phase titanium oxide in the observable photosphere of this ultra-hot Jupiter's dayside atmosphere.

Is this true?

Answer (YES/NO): NO